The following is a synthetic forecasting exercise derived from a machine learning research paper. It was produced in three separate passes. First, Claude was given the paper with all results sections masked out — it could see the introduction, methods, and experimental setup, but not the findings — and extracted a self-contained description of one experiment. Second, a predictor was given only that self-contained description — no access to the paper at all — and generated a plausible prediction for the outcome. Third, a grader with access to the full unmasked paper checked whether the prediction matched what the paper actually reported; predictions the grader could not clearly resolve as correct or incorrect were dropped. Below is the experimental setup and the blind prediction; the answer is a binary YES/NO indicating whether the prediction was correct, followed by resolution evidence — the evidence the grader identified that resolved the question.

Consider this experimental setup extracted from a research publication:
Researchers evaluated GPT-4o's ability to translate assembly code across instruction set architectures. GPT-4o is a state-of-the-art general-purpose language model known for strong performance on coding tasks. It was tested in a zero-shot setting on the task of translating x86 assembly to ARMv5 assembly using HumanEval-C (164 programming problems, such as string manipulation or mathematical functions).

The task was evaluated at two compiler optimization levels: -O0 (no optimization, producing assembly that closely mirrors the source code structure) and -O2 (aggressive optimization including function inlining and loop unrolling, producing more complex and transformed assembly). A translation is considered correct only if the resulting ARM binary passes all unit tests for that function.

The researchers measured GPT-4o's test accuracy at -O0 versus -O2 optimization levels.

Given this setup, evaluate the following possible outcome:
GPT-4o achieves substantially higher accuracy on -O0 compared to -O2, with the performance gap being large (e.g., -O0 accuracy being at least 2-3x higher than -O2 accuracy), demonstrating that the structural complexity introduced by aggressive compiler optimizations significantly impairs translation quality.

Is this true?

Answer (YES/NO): YES